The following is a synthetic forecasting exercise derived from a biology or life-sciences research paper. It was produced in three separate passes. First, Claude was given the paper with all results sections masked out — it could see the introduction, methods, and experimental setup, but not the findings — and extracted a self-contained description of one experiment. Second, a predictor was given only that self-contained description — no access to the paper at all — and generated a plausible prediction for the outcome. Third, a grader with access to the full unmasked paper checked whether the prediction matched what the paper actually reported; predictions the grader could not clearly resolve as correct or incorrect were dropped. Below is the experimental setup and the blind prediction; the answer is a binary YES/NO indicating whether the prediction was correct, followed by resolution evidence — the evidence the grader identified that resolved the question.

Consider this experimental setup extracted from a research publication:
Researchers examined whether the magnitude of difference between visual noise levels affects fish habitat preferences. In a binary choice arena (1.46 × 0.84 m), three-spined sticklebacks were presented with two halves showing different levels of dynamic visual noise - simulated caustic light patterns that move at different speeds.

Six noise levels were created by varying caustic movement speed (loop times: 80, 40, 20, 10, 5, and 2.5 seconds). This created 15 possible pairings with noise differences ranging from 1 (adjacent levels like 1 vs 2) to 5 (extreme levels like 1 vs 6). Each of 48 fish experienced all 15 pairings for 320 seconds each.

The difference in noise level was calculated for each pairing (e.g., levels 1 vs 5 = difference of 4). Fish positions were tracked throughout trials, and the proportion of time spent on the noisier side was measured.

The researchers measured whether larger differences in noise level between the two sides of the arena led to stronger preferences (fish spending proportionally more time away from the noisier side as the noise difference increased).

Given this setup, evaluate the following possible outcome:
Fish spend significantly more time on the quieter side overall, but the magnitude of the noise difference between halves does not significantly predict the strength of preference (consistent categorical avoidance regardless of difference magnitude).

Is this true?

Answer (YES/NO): NO